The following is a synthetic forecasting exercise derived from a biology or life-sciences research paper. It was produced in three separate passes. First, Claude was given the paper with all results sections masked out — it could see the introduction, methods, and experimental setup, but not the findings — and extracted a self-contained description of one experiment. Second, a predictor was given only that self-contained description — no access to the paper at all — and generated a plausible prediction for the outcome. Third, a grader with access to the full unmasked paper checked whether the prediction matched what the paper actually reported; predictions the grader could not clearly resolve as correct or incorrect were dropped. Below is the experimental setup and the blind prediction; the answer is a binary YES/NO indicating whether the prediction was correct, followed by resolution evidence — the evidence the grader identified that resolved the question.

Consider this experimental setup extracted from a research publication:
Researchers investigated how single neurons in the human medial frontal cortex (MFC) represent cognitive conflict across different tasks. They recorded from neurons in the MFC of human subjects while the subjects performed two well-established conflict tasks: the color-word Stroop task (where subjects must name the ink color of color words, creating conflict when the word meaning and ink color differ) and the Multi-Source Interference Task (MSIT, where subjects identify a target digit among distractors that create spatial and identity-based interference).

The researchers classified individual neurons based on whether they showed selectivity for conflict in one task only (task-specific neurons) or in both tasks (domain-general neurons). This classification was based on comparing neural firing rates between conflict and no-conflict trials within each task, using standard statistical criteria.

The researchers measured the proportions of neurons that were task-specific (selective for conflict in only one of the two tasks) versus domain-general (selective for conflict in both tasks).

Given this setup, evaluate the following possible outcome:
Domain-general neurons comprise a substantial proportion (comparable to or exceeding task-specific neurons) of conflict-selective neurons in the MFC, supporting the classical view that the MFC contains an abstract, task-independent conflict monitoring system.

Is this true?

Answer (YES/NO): YES